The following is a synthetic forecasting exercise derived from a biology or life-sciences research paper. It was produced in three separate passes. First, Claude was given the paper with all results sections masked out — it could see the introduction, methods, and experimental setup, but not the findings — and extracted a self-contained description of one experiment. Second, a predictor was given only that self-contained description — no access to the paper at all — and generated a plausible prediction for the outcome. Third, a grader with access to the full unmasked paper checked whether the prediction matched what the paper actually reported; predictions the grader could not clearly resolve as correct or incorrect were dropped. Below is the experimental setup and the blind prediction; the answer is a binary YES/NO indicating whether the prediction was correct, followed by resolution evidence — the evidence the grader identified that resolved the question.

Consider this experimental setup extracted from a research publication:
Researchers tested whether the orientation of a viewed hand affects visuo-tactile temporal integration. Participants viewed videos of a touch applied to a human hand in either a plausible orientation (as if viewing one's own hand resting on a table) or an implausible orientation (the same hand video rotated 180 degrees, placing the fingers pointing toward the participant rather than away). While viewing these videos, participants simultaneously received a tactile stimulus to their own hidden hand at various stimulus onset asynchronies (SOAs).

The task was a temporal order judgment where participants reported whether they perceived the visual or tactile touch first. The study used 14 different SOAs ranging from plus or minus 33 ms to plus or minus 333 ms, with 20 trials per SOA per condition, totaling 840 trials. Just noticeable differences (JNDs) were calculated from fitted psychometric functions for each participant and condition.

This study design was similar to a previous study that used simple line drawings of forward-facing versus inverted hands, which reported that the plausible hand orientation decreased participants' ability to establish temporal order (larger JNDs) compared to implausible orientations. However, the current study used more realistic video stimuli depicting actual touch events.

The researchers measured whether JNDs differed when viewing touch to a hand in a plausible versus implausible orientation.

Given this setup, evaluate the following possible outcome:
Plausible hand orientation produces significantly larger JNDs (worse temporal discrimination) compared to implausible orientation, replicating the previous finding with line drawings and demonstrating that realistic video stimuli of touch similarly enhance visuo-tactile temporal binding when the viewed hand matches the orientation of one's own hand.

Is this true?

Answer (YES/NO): NO